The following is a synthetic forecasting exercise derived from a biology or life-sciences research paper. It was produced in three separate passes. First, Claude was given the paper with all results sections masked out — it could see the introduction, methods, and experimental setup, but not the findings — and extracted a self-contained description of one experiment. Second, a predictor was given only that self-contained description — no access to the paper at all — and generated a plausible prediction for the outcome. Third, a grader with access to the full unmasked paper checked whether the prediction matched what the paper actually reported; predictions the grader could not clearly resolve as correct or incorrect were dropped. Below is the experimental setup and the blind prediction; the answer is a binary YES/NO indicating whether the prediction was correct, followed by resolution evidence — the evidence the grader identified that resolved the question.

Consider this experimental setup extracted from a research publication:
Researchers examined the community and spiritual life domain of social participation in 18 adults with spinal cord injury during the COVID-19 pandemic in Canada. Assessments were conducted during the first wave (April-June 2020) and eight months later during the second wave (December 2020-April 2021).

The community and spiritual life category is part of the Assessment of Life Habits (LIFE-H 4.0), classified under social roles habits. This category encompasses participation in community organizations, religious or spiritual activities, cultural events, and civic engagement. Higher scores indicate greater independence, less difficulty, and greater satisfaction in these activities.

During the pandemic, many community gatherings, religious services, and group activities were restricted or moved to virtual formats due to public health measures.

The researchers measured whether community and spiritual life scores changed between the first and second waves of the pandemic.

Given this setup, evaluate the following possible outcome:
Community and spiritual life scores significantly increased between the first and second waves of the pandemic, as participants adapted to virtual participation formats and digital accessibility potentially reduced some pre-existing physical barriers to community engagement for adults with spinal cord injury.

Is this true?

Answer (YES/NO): NO